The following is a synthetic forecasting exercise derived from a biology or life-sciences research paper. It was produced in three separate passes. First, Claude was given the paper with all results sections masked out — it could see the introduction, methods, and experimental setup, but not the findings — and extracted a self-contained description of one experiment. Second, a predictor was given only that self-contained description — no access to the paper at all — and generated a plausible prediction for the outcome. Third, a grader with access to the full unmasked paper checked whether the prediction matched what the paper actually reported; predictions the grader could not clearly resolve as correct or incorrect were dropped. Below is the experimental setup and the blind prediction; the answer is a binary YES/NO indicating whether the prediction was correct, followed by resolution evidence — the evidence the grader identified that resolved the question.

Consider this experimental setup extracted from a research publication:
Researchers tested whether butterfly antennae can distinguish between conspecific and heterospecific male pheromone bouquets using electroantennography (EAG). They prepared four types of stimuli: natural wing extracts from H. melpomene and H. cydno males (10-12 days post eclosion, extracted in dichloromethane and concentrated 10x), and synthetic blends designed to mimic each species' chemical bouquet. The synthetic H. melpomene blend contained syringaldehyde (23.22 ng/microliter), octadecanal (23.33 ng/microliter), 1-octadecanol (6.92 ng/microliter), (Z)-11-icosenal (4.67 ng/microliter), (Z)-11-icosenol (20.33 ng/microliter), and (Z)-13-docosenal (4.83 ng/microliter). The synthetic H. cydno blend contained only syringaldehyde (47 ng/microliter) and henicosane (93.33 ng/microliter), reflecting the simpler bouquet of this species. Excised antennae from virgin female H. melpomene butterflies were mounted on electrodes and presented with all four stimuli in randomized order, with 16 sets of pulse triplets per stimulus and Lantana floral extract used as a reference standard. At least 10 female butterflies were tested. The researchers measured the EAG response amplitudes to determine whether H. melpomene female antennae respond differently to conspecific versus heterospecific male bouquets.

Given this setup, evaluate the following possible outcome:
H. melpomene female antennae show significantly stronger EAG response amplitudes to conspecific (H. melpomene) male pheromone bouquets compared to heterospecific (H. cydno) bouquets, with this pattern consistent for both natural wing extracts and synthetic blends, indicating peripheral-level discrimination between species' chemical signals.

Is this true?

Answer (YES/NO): NO